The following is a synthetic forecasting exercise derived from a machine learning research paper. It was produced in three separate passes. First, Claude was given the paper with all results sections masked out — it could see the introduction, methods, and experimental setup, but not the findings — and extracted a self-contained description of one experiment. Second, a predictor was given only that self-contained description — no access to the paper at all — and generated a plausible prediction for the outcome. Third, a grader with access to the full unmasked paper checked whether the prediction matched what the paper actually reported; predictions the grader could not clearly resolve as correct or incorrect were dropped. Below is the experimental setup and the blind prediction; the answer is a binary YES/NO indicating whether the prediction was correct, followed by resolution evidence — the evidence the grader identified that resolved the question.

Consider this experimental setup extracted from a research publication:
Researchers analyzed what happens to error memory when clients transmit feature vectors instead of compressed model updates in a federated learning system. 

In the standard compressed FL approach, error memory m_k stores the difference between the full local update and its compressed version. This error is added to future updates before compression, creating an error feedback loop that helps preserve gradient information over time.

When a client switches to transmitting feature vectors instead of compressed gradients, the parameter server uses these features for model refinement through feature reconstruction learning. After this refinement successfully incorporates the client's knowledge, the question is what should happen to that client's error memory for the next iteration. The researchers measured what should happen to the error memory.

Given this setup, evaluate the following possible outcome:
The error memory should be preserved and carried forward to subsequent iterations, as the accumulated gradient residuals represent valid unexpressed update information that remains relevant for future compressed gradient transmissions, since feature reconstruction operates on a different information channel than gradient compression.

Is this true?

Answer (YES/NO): NO